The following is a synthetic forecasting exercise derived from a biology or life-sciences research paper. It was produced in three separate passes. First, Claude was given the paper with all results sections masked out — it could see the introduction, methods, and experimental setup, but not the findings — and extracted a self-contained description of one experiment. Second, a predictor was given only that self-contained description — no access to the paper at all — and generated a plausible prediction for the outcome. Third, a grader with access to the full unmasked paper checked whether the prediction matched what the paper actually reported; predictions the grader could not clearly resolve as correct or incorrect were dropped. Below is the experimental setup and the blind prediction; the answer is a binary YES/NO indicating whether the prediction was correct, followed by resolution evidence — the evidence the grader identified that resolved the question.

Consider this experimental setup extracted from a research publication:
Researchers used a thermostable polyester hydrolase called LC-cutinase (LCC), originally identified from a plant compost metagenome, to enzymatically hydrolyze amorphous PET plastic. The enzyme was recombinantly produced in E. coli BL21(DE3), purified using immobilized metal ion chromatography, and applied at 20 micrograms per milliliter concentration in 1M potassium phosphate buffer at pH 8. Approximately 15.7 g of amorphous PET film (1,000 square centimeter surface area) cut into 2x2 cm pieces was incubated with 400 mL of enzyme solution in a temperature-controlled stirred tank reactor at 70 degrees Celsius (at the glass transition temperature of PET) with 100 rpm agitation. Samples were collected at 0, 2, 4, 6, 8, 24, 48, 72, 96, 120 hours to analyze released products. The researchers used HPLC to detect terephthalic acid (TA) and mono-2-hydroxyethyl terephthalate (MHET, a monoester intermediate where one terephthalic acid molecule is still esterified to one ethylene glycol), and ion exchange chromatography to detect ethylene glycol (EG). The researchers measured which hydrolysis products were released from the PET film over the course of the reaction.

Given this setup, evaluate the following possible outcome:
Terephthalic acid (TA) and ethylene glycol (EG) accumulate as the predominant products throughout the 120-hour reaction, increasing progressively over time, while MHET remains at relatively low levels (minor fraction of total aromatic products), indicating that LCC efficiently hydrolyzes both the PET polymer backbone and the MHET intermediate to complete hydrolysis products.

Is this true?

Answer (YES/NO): NO